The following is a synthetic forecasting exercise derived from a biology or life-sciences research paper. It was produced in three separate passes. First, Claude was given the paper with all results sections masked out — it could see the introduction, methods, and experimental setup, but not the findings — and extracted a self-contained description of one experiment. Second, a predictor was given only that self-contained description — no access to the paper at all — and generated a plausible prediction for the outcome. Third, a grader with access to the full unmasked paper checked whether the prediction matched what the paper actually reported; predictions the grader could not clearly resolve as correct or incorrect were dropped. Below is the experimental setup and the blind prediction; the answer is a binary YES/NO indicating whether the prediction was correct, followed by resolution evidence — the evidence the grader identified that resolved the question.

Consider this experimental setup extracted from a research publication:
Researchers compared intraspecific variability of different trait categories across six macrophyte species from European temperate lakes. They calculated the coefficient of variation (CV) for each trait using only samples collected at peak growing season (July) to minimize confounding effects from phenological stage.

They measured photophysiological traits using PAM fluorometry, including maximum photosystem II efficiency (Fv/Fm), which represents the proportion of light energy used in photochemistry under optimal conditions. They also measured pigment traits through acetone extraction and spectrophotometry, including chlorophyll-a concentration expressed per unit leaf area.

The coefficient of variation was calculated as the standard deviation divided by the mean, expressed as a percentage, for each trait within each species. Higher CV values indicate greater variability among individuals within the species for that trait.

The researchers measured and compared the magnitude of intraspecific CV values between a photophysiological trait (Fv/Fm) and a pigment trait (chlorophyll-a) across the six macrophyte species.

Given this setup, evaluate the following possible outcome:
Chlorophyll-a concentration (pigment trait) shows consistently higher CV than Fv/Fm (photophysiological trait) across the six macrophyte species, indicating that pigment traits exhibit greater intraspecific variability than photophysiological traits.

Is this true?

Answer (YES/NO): YES